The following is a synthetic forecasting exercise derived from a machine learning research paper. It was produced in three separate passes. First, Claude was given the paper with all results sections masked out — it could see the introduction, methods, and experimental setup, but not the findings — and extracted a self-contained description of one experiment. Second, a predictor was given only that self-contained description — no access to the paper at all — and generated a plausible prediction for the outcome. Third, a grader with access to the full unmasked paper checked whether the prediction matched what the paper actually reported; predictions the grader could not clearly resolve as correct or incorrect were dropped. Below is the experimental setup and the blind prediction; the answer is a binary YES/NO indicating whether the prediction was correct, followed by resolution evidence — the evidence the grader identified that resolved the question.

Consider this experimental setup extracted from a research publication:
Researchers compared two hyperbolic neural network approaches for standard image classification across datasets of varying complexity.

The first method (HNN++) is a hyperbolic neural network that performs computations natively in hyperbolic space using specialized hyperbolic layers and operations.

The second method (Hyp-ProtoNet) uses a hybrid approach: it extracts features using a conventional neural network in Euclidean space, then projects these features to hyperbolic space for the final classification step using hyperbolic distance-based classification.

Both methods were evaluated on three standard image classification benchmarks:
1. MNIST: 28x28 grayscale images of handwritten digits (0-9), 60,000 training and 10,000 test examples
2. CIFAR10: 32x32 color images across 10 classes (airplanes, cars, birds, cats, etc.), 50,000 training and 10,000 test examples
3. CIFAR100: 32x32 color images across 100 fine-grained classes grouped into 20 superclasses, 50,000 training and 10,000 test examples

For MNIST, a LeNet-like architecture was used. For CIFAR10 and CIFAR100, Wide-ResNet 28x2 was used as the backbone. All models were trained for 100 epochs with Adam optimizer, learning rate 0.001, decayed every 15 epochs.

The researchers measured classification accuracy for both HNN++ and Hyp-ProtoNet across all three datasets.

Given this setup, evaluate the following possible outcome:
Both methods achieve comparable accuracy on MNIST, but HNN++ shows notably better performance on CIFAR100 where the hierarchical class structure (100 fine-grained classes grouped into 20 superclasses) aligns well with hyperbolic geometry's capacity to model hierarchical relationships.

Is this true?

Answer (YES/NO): NO